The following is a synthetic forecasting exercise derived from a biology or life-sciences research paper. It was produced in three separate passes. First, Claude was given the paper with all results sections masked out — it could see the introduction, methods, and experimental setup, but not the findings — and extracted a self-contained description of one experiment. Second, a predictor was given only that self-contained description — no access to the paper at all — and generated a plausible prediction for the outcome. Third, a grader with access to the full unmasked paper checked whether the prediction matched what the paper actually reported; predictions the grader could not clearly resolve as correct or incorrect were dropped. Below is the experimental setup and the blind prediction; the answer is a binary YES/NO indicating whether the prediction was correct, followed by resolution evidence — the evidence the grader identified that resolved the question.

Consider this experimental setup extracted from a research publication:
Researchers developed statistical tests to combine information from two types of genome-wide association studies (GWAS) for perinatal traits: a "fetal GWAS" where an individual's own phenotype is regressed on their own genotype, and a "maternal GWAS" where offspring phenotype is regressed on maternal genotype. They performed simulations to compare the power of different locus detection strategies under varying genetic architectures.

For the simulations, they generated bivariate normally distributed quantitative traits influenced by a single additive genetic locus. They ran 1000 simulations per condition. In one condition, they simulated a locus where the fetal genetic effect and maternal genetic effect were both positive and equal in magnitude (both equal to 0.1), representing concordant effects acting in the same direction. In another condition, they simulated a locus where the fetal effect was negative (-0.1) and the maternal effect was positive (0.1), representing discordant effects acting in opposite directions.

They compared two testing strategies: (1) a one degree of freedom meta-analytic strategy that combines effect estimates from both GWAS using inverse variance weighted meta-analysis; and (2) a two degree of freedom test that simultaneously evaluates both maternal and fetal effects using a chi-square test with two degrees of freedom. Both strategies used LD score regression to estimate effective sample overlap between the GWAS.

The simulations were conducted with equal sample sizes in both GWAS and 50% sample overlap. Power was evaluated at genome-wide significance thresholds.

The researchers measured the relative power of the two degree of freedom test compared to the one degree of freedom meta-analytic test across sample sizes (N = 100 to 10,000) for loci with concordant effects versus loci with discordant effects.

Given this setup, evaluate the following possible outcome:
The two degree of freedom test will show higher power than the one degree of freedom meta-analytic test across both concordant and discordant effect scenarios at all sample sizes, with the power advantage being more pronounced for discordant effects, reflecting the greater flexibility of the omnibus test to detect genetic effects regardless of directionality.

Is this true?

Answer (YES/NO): NO